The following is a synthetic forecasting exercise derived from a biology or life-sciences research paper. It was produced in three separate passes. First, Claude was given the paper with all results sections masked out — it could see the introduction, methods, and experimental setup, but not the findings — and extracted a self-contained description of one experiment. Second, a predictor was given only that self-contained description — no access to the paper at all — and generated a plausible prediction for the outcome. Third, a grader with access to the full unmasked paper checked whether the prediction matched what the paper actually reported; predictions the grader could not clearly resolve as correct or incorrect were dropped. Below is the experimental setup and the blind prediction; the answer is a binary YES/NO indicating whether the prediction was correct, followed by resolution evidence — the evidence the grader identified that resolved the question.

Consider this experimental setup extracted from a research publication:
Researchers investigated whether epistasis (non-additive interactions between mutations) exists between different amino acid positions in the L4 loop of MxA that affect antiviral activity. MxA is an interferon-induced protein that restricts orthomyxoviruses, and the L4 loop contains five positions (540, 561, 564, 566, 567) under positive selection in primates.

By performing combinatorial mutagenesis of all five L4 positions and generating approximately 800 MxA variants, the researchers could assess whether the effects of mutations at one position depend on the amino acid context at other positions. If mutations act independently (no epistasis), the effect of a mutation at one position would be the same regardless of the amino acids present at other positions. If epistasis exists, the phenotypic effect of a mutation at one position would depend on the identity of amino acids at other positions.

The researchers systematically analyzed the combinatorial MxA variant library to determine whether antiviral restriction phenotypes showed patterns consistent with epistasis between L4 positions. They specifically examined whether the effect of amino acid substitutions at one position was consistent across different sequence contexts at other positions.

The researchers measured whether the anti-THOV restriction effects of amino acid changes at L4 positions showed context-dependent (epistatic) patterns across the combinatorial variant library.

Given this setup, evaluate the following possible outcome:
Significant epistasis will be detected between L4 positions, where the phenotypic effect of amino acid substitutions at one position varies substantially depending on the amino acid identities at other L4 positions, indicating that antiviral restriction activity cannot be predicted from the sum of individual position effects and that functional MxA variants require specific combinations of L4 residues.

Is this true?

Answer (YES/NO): YES